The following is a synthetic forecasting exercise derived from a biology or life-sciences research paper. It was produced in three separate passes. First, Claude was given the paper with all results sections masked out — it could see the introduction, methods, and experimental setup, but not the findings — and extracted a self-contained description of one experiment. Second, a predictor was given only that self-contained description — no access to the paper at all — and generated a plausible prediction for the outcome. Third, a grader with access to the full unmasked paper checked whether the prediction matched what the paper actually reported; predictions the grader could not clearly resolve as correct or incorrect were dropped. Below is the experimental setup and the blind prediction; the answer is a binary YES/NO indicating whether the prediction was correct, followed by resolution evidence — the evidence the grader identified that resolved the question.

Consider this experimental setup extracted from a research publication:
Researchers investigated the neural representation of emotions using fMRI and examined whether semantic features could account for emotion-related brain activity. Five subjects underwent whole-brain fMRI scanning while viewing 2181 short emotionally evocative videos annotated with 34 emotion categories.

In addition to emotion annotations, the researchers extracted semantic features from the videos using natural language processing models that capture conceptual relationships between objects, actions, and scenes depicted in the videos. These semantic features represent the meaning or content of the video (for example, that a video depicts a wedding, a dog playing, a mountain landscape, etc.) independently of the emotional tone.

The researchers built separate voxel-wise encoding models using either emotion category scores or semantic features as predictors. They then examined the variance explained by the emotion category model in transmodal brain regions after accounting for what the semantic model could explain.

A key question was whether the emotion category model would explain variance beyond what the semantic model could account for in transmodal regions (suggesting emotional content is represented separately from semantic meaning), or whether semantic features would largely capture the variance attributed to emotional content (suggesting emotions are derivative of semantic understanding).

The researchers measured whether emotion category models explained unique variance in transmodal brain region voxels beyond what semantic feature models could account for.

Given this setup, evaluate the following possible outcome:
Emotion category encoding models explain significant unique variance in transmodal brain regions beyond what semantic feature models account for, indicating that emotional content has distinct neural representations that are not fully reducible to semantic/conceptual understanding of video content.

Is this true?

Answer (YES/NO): YES